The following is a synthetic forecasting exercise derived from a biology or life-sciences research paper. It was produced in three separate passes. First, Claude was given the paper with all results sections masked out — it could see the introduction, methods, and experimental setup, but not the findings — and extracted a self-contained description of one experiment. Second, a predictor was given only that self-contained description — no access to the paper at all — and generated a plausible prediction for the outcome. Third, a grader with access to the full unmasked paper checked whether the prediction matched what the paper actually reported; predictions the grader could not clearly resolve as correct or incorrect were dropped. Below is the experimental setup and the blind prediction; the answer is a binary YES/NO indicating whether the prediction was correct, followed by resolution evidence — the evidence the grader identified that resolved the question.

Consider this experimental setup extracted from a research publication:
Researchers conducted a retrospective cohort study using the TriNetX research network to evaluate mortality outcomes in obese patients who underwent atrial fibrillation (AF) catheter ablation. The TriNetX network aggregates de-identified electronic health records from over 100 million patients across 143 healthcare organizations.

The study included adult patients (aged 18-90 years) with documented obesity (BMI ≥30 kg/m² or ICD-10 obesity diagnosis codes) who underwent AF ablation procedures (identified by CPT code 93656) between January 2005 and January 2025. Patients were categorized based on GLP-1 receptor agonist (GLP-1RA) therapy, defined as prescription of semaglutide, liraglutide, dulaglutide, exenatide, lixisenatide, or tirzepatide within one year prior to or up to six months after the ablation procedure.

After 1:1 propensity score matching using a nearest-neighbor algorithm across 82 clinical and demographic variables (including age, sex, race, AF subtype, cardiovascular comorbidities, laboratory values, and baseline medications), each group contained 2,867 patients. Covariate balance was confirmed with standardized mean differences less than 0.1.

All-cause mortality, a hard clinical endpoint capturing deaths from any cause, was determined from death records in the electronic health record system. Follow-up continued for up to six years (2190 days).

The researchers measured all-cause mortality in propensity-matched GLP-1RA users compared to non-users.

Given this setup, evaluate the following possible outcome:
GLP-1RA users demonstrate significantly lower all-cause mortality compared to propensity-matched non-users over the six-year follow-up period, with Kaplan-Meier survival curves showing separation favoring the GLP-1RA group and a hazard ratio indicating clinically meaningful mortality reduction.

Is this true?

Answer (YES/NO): YES